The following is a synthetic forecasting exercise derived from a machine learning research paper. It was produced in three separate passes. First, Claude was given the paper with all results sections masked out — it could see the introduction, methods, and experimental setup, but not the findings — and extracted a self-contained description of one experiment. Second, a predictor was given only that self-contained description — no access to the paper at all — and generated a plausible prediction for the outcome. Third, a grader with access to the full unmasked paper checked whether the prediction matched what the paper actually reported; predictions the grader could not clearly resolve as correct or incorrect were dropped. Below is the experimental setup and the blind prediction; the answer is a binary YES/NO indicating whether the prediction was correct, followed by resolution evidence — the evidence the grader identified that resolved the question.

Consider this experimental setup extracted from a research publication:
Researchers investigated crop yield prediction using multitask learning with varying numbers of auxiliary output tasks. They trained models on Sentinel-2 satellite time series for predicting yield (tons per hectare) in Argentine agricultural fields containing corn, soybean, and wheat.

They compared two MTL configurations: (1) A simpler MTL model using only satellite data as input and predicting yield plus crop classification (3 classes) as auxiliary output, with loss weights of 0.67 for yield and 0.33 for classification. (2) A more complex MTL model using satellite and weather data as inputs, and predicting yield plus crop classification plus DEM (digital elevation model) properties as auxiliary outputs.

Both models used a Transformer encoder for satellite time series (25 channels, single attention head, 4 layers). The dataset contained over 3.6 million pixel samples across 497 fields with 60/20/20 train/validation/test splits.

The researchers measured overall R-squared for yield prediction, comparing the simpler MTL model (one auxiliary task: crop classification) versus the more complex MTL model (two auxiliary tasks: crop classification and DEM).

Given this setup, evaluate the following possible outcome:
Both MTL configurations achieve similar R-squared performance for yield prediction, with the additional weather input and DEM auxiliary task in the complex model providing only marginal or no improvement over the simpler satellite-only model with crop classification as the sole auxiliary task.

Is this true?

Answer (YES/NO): NO